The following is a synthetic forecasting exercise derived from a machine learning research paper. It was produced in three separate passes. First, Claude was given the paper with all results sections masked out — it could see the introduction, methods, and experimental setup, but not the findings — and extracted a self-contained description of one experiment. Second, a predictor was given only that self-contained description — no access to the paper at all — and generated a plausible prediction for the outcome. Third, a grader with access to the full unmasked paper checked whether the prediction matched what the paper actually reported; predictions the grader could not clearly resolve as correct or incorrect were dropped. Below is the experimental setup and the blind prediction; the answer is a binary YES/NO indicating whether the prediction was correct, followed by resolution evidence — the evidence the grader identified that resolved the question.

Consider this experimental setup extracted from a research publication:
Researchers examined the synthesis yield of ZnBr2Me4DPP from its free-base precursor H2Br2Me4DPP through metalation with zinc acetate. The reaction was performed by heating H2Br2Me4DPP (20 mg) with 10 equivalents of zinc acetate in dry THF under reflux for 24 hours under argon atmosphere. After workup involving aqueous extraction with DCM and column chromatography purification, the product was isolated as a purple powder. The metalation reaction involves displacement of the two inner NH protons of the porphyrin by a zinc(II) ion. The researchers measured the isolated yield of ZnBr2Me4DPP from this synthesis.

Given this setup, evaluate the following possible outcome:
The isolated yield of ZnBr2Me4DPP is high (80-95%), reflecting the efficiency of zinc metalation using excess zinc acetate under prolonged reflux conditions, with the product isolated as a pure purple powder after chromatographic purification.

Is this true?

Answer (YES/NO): YES